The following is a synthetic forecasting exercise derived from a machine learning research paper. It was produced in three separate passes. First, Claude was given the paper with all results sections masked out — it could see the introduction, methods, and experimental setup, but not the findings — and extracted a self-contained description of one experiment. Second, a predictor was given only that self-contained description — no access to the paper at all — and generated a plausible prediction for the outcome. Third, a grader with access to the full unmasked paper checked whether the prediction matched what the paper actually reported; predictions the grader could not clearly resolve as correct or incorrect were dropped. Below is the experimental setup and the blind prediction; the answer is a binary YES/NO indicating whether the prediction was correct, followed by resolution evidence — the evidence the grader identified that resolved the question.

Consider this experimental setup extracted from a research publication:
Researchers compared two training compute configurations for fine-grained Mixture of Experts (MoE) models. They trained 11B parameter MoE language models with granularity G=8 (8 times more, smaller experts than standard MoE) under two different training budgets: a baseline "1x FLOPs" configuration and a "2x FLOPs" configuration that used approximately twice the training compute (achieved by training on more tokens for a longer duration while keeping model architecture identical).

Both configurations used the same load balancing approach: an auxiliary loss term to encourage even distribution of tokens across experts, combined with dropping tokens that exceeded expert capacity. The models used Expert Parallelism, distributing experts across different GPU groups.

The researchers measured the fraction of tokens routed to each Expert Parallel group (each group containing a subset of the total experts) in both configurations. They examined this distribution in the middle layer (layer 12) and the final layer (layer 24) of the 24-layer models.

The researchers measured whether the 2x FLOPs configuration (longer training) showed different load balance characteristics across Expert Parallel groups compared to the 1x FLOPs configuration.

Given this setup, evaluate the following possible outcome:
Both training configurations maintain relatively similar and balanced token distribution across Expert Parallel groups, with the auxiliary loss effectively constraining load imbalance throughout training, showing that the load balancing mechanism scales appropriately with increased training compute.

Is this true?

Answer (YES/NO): YES